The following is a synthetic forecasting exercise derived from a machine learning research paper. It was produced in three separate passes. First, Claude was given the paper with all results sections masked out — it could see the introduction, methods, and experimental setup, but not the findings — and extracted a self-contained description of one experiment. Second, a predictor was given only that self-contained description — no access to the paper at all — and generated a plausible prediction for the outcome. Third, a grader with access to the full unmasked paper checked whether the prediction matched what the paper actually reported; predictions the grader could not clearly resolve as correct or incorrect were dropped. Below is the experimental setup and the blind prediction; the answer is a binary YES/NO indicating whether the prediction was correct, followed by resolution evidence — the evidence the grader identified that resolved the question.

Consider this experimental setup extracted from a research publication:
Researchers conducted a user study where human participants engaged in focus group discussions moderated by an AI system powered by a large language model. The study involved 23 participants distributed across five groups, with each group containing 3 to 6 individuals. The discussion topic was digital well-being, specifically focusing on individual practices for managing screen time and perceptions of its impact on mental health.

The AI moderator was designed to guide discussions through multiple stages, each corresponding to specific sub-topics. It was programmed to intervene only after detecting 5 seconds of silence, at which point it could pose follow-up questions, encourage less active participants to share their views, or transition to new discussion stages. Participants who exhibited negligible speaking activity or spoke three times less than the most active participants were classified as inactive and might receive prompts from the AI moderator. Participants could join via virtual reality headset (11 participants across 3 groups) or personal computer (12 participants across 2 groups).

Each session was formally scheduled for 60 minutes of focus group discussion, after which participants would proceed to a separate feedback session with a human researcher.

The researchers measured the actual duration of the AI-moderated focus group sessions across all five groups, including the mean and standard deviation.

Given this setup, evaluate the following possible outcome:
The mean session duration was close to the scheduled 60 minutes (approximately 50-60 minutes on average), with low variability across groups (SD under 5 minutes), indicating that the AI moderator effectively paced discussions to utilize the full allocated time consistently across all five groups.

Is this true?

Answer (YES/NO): NO